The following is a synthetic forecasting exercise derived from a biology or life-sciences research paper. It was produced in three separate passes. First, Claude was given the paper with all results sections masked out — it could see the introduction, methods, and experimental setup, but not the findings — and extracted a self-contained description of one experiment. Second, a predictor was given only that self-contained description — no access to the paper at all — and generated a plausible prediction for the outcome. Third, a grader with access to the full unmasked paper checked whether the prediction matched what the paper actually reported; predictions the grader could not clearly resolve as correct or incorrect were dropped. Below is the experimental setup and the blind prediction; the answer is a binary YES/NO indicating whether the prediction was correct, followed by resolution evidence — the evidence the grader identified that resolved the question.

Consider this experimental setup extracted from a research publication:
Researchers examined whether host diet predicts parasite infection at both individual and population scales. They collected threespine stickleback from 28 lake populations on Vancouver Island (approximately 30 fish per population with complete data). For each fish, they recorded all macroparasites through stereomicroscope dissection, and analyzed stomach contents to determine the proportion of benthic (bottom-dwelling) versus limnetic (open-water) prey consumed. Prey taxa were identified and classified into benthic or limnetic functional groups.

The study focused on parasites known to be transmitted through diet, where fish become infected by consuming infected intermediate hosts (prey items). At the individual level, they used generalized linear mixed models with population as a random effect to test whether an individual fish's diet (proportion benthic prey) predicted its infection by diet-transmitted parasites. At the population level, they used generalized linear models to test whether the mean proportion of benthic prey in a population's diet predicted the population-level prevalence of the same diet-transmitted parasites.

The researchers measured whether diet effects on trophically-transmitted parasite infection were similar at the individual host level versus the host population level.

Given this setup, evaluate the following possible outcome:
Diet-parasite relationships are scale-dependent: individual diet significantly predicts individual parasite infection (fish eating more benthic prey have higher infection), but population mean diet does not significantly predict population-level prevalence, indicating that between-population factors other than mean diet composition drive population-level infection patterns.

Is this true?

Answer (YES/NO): NO